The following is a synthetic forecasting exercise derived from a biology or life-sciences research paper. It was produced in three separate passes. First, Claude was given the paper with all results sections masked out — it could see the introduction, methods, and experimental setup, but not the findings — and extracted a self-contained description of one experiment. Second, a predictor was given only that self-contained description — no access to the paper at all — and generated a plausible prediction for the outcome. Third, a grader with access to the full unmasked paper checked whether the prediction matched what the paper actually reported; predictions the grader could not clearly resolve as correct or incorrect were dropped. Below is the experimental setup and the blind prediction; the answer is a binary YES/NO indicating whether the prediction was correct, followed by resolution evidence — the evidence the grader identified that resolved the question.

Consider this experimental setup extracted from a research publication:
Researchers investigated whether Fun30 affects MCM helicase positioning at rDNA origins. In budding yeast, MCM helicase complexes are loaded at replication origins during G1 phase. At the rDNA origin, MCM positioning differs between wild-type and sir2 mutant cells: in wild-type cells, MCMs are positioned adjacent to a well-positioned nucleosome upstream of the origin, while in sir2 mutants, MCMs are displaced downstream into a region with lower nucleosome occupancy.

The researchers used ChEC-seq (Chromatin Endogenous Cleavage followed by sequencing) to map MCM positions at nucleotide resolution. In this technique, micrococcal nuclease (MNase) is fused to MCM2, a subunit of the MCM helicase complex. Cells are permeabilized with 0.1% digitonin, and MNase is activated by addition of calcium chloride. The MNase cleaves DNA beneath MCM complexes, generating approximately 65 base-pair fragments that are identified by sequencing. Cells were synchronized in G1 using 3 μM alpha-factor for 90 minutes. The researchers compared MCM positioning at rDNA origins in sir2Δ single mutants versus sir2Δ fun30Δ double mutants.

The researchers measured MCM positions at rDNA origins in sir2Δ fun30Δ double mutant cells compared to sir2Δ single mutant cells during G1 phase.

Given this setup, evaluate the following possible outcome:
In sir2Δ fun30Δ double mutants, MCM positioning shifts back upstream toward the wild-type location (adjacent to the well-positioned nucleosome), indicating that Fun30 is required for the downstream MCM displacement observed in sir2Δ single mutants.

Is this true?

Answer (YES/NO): NO